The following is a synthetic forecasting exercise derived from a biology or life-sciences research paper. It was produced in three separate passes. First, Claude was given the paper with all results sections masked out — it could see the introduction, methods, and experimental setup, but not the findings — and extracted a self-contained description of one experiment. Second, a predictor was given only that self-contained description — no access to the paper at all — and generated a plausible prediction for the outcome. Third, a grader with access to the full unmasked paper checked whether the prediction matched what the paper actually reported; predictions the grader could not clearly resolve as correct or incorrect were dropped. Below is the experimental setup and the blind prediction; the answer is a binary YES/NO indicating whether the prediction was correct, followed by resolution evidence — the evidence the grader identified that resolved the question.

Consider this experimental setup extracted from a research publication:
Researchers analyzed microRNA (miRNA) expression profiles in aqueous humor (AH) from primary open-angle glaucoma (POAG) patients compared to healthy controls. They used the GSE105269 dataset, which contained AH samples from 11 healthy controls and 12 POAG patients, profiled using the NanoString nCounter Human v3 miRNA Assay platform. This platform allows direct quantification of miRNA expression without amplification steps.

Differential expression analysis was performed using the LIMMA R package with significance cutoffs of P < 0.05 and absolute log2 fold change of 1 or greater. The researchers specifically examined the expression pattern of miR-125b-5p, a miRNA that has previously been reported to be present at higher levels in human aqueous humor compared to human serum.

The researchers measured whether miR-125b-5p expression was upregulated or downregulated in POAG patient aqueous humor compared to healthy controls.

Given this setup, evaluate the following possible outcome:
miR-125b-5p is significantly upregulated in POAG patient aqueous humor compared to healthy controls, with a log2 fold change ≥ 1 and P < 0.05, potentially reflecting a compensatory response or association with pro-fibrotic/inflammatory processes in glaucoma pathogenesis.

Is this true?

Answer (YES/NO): NO